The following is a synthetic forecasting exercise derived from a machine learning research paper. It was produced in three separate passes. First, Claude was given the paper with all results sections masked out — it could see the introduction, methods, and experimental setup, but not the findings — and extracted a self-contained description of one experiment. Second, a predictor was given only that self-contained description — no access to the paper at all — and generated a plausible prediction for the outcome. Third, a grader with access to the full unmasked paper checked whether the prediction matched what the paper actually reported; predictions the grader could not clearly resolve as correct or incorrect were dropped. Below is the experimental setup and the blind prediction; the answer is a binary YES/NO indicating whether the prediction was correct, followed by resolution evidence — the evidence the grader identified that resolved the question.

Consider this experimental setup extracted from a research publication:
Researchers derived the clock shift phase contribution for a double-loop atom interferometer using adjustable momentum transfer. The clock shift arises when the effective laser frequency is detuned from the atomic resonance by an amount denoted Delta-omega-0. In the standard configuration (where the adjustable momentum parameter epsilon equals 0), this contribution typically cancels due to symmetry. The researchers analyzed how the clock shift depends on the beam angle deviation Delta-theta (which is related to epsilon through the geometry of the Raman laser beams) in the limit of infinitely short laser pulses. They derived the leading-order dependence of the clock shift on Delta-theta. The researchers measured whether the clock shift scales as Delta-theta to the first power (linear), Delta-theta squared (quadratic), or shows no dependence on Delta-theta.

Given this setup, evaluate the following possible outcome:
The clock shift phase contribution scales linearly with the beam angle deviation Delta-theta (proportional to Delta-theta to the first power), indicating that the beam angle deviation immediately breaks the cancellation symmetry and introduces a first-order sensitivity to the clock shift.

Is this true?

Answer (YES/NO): NO